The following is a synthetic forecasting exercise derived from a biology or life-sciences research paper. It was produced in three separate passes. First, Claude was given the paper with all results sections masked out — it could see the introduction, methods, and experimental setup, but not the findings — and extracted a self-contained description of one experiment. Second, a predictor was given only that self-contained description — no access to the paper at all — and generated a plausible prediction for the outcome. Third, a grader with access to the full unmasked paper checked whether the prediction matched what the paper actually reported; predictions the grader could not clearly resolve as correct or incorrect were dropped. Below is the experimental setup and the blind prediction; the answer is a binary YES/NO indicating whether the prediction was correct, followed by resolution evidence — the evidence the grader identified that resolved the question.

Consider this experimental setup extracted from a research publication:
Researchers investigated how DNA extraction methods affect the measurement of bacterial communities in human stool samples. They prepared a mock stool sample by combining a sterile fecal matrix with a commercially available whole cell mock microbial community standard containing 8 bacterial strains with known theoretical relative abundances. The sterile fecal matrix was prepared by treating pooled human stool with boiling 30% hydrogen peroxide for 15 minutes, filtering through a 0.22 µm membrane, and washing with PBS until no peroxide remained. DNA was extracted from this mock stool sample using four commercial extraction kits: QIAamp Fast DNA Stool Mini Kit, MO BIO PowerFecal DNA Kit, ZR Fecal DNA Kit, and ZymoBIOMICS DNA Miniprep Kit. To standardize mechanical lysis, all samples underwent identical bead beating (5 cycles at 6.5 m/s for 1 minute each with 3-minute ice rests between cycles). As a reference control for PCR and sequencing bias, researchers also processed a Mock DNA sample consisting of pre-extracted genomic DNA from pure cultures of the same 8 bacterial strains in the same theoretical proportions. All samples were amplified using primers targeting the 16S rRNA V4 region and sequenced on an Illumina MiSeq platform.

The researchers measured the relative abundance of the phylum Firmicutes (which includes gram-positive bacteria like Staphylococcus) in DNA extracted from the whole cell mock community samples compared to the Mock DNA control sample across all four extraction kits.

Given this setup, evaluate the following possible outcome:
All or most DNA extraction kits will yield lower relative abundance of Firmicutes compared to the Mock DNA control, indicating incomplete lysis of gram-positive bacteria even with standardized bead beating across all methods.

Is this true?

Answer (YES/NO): YES